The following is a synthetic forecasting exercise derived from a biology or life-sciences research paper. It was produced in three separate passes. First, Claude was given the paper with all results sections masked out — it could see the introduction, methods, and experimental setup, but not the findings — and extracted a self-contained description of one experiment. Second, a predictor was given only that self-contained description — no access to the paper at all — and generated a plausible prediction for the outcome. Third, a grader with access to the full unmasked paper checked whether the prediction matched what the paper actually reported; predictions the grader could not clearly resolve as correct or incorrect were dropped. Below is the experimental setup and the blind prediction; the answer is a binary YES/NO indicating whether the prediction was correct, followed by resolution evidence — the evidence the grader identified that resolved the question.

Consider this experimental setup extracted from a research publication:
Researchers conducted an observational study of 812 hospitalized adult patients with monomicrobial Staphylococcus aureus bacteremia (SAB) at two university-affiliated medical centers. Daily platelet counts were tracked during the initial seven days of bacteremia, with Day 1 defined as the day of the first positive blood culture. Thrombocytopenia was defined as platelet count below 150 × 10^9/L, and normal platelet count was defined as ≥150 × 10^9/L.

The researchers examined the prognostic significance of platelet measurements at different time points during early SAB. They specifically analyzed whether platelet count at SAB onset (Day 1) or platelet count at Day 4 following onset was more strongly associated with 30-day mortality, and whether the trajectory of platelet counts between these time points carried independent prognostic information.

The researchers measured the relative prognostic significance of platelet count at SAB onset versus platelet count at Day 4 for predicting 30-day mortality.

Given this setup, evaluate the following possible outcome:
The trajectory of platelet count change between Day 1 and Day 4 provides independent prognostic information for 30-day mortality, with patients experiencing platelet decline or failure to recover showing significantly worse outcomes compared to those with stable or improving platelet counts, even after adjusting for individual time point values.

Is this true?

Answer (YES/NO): NO